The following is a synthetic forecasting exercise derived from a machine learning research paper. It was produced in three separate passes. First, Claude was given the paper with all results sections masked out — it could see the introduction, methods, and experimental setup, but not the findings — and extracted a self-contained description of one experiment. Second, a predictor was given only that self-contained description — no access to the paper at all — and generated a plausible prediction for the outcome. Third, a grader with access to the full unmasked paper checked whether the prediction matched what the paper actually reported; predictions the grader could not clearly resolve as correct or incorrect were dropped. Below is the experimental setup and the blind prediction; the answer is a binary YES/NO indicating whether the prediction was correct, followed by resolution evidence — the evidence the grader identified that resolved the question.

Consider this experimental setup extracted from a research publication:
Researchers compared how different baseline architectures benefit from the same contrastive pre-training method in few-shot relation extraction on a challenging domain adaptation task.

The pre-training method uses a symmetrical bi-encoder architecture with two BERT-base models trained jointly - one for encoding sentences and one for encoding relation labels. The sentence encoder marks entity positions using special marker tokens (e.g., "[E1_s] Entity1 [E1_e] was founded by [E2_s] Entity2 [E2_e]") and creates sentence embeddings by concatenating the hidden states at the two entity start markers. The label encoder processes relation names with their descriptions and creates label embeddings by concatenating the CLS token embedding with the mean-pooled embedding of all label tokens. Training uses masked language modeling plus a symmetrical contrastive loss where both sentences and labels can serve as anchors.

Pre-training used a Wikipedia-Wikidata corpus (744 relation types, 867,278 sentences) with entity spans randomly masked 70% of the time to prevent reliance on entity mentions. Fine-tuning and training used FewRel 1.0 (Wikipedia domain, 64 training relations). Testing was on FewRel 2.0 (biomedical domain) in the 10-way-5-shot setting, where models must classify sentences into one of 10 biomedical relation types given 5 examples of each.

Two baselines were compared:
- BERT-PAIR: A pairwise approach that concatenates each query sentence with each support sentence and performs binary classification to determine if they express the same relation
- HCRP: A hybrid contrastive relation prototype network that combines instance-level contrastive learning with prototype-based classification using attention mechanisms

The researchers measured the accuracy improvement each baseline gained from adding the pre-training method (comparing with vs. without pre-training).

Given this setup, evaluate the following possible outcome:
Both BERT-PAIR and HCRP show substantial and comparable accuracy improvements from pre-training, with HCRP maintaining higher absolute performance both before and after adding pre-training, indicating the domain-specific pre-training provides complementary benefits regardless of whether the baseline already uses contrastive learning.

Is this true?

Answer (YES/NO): NO